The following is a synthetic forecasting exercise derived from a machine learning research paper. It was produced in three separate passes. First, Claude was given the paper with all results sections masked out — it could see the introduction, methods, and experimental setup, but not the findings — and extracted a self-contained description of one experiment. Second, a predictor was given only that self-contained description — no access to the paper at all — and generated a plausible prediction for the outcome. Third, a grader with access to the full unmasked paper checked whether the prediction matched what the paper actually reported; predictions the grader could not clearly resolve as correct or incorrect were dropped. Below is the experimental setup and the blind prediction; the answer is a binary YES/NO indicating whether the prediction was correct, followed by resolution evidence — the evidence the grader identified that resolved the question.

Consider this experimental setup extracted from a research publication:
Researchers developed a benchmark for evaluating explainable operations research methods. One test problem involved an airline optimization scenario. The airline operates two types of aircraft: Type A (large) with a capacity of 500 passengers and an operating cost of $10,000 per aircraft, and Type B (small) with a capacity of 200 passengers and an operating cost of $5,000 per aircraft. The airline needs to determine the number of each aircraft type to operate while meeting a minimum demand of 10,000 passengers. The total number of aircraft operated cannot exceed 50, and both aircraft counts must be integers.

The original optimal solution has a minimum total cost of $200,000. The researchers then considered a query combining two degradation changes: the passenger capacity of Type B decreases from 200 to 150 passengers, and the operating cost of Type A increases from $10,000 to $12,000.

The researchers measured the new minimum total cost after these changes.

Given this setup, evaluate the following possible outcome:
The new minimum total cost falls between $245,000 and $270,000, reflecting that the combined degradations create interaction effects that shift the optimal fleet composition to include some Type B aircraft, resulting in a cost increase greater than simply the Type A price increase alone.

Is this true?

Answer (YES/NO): NO